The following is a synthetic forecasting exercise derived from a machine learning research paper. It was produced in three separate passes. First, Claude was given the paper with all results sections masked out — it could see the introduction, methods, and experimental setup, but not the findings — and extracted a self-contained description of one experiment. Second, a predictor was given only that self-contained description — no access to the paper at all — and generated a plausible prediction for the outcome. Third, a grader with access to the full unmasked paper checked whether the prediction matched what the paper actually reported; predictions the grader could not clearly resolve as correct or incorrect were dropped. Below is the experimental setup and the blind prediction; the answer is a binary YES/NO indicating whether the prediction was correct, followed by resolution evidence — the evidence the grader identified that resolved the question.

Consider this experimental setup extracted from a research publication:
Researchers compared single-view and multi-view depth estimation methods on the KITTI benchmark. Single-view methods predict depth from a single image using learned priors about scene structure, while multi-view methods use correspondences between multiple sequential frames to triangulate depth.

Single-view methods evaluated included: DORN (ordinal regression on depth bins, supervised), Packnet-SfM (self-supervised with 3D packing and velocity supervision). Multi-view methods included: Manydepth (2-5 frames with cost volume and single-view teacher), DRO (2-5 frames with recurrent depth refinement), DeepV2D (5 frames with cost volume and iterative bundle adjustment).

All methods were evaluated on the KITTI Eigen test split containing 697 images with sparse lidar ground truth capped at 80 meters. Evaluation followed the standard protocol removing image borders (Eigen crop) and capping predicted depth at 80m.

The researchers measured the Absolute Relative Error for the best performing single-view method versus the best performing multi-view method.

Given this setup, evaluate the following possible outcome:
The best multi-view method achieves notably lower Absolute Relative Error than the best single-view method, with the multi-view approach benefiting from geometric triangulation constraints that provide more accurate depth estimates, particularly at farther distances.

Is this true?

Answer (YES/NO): YES